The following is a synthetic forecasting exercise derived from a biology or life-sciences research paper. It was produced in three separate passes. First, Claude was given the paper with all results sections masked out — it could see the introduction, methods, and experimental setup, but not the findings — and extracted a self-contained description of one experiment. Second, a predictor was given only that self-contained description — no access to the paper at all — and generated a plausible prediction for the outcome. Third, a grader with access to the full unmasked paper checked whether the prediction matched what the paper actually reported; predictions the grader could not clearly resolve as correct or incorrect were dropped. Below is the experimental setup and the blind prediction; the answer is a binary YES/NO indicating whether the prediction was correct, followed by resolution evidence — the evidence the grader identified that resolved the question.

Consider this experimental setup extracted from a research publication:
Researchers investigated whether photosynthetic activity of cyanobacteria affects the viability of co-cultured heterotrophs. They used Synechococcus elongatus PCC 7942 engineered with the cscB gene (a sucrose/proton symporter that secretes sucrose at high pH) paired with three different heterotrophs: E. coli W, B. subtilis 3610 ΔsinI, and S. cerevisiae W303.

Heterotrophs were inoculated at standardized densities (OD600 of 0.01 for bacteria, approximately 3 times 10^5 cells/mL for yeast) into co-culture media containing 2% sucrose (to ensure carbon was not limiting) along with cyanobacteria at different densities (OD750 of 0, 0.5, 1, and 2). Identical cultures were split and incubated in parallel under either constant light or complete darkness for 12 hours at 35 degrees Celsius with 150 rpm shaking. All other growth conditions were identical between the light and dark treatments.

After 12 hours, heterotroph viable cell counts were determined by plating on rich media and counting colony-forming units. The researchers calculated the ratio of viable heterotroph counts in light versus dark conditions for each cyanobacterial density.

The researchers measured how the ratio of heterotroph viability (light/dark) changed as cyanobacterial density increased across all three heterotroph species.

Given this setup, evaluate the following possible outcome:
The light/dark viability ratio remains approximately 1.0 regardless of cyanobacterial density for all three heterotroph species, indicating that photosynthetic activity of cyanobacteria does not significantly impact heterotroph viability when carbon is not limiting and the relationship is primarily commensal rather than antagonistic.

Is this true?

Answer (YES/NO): NO